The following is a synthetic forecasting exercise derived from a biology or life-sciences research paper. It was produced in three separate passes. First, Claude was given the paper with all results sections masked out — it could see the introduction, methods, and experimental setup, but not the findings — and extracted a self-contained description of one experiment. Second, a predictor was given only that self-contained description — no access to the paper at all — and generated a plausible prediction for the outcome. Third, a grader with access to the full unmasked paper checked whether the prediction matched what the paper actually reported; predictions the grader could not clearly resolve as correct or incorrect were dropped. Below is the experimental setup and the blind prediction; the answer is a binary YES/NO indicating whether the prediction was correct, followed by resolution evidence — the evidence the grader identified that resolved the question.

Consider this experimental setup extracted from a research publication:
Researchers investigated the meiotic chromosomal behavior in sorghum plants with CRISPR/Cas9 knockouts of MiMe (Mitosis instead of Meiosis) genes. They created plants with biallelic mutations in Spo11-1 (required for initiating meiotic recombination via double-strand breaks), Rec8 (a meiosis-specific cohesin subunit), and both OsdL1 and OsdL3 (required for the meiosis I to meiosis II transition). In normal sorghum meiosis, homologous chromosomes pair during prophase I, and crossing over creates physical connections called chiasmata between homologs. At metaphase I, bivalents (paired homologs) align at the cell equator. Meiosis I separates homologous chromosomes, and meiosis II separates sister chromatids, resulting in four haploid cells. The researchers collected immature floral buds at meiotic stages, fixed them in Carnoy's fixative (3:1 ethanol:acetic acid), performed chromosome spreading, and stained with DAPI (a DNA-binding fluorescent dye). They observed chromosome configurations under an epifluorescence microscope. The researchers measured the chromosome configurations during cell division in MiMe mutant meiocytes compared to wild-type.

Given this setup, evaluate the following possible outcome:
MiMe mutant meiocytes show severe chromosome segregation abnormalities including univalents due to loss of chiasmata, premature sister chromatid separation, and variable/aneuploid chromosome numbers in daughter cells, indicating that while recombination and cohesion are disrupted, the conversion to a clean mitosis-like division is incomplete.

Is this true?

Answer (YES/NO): YES